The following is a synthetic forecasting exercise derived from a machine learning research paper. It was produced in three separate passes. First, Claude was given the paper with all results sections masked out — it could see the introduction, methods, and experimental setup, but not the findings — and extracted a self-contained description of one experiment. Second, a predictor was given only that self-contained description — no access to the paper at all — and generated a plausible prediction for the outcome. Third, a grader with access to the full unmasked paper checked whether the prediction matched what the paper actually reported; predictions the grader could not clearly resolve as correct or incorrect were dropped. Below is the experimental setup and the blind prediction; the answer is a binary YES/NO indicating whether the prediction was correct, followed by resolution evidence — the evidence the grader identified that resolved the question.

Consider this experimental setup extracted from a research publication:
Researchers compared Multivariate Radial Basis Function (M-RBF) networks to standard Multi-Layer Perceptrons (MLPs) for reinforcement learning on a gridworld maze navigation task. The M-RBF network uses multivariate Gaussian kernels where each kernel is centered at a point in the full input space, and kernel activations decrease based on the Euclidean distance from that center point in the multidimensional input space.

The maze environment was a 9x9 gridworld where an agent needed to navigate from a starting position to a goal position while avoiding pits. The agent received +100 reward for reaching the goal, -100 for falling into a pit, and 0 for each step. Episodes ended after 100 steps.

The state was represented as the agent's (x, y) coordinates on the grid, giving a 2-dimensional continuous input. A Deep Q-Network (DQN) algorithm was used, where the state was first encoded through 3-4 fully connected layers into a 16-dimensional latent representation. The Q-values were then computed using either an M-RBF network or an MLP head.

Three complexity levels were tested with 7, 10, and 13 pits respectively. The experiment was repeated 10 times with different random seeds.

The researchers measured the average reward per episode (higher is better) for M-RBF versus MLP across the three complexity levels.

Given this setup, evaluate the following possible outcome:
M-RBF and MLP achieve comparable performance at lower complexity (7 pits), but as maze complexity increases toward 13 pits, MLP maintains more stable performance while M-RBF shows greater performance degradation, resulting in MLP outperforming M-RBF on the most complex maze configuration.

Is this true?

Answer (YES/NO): NO